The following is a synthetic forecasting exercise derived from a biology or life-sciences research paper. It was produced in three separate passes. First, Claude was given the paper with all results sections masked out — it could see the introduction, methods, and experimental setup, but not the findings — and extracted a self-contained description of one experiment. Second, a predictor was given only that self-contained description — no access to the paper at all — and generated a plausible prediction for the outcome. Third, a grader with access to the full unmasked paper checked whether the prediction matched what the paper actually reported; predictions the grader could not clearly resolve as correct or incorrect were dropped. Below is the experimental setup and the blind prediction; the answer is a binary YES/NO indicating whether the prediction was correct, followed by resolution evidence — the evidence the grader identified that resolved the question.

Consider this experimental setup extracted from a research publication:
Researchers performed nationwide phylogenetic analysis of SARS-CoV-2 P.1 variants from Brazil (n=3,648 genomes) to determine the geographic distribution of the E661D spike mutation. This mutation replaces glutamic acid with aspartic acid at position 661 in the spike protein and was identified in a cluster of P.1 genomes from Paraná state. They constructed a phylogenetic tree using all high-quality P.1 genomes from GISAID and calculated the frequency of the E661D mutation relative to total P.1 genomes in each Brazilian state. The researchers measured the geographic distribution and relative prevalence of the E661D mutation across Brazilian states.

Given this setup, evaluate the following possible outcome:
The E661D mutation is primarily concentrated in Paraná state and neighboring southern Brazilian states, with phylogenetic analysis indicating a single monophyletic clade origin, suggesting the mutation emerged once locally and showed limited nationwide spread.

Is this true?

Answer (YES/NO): NO